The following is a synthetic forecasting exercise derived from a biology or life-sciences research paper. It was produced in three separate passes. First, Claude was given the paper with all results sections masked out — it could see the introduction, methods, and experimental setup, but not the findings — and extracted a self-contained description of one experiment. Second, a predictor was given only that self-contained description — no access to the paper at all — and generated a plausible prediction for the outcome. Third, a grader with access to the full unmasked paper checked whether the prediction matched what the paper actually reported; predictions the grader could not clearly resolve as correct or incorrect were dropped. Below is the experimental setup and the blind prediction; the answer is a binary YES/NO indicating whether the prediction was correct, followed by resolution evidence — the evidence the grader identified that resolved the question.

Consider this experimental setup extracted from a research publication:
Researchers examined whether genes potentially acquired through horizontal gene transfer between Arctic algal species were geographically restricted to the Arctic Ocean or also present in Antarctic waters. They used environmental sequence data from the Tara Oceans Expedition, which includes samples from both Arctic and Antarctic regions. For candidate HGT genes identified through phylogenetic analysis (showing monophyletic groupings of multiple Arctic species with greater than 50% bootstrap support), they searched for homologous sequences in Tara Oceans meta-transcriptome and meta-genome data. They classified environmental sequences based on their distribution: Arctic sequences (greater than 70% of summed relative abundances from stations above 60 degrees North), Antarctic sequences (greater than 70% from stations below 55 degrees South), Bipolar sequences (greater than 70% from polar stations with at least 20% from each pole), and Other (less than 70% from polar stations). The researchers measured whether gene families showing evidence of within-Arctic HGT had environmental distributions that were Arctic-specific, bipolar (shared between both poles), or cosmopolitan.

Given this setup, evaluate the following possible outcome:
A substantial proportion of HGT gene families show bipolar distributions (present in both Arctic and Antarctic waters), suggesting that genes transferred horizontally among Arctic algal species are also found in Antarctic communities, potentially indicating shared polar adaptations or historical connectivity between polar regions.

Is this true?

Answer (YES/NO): NO